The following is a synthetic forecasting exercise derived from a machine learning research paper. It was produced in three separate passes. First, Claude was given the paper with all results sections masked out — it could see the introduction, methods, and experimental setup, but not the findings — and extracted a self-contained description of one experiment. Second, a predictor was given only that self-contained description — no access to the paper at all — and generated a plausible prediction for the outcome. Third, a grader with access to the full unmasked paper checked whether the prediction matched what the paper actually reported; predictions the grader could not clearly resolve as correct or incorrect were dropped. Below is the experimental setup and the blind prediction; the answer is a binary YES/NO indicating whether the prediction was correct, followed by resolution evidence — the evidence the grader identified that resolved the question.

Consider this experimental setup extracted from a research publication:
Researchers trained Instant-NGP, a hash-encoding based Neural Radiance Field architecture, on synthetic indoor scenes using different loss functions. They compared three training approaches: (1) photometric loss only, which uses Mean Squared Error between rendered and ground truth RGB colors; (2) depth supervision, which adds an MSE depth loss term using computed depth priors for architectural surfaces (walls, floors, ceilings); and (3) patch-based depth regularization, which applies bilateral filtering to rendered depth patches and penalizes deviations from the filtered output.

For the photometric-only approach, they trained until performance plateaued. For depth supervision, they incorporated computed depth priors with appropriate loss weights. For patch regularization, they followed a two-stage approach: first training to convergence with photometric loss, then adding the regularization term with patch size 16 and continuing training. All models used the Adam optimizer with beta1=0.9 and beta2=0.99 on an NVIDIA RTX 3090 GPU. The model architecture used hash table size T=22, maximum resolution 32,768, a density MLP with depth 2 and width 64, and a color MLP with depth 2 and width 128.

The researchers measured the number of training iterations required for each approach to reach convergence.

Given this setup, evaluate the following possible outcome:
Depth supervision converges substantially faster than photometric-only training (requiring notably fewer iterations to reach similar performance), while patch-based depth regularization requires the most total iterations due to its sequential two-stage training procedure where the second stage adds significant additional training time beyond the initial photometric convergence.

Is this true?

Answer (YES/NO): YES